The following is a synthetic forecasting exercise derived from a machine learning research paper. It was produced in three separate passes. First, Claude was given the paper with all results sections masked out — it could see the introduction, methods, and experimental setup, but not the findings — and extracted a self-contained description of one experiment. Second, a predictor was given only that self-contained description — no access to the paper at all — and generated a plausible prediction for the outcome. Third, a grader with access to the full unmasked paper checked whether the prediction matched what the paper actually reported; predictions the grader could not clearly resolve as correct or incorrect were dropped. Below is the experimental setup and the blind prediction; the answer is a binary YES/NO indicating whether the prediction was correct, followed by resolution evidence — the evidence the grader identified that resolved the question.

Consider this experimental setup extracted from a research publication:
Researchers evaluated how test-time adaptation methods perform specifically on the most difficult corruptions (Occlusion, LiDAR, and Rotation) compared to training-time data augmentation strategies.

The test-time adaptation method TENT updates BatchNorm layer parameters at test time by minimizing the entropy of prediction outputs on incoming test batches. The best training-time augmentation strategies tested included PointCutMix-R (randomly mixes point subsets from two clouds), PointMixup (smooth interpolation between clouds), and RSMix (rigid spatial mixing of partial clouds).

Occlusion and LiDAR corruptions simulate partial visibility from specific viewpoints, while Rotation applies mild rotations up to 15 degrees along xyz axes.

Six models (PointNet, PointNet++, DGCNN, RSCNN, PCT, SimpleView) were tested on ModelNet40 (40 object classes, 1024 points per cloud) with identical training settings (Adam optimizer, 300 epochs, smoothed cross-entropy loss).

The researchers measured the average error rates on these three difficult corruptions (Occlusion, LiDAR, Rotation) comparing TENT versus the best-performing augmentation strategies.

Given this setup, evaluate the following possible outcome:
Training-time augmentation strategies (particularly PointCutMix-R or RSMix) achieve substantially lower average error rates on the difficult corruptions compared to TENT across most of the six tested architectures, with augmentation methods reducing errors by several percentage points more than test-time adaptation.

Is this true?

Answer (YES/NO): NO